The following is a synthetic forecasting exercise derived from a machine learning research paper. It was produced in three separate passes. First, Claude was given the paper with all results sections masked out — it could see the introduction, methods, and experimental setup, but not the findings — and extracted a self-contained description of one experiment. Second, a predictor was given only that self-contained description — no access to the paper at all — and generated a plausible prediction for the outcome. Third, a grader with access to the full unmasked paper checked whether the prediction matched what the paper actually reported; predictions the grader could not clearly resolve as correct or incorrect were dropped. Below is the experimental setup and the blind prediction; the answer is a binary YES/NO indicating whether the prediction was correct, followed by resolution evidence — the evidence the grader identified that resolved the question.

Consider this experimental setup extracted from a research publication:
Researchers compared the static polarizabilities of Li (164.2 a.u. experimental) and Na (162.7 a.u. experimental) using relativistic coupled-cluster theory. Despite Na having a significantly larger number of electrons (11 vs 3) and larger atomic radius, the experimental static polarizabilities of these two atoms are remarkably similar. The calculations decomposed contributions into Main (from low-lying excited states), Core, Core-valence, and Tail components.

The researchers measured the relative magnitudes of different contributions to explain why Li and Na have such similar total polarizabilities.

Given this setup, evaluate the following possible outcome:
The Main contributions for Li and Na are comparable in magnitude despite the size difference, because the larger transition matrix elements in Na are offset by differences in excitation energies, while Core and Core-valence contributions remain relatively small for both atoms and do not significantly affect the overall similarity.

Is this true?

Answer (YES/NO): YES